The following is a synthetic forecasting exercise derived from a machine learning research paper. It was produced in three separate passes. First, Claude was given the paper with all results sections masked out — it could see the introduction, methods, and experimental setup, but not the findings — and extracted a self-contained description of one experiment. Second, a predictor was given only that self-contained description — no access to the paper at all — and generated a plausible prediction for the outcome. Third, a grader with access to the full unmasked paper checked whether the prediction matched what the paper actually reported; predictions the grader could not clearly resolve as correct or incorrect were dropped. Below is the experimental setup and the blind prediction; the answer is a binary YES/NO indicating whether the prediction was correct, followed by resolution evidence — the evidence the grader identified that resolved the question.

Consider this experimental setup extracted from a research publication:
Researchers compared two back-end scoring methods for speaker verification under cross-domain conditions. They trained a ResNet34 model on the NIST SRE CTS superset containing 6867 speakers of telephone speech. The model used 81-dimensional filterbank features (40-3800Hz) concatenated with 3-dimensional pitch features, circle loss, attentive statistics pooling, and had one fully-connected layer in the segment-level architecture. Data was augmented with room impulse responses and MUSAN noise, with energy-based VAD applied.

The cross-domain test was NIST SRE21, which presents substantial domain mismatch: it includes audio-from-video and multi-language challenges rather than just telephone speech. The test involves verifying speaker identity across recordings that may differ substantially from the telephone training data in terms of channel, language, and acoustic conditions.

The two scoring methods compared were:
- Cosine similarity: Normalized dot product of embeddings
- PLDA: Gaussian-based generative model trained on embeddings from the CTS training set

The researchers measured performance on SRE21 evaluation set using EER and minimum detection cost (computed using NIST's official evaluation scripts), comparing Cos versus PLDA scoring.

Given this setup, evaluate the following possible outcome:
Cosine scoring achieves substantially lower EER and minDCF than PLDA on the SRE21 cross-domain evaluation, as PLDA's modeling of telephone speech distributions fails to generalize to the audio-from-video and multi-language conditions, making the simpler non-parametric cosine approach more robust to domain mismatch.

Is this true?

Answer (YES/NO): NO